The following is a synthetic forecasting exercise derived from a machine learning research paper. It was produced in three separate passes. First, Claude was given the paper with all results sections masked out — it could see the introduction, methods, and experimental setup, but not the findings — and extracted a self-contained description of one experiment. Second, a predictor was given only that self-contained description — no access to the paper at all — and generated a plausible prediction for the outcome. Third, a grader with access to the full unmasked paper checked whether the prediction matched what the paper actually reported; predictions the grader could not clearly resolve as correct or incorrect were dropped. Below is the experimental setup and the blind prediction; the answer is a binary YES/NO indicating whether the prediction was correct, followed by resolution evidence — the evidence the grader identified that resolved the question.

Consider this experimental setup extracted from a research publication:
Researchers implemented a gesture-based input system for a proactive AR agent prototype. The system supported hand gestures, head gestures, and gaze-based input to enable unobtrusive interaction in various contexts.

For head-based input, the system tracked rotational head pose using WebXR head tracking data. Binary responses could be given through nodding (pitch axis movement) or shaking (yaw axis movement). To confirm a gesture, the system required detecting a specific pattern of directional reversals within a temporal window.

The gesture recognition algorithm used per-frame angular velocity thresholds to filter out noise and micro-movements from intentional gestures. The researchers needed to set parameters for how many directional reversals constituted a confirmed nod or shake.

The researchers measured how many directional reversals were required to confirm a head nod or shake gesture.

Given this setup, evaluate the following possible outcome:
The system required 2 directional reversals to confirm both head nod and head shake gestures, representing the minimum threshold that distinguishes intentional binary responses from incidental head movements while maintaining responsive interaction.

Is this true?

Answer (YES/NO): NO